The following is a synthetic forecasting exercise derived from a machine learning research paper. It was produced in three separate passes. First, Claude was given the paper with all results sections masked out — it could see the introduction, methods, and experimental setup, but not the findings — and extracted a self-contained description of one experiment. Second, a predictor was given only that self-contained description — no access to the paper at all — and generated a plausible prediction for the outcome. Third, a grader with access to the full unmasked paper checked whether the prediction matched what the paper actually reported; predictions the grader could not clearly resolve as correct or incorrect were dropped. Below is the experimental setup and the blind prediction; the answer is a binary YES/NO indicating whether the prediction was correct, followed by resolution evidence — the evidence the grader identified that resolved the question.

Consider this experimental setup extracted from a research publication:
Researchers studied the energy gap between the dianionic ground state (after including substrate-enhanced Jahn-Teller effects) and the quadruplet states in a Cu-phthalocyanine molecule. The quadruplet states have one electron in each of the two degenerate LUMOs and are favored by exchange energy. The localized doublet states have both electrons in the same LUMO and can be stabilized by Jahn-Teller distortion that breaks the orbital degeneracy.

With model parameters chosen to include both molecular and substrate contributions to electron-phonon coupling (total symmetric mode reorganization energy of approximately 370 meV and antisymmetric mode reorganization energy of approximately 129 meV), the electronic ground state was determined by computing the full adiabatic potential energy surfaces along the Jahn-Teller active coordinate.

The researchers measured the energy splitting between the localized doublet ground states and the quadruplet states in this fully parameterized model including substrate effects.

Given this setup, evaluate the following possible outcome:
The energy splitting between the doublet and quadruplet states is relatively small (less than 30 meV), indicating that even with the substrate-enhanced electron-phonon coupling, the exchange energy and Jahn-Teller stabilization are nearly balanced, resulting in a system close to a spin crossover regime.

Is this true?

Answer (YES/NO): NO